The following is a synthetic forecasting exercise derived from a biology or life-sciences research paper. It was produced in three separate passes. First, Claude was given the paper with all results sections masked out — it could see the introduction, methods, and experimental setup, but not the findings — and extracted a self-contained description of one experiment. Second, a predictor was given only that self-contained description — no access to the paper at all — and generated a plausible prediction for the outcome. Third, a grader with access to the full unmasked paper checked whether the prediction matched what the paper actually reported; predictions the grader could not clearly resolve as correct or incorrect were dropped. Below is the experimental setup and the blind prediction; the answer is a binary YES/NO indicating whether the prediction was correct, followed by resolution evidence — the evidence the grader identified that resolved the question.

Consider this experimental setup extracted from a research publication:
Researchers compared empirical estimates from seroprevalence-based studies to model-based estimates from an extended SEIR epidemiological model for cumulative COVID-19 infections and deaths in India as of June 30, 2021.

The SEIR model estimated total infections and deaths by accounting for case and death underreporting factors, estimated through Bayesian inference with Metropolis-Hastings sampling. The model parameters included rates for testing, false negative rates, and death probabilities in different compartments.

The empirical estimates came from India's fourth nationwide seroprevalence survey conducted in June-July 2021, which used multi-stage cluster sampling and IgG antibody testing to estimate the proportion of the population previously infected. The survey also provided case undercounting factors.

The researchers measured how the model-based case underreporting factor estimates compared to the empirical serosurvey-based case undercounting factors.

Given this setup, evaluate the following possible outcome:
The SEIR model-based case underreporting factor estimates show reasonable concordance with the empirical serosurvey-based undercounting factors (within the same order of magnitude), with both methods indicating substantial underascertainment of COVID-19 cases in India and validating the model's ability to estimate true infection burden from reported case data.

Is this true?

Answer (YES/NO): NO